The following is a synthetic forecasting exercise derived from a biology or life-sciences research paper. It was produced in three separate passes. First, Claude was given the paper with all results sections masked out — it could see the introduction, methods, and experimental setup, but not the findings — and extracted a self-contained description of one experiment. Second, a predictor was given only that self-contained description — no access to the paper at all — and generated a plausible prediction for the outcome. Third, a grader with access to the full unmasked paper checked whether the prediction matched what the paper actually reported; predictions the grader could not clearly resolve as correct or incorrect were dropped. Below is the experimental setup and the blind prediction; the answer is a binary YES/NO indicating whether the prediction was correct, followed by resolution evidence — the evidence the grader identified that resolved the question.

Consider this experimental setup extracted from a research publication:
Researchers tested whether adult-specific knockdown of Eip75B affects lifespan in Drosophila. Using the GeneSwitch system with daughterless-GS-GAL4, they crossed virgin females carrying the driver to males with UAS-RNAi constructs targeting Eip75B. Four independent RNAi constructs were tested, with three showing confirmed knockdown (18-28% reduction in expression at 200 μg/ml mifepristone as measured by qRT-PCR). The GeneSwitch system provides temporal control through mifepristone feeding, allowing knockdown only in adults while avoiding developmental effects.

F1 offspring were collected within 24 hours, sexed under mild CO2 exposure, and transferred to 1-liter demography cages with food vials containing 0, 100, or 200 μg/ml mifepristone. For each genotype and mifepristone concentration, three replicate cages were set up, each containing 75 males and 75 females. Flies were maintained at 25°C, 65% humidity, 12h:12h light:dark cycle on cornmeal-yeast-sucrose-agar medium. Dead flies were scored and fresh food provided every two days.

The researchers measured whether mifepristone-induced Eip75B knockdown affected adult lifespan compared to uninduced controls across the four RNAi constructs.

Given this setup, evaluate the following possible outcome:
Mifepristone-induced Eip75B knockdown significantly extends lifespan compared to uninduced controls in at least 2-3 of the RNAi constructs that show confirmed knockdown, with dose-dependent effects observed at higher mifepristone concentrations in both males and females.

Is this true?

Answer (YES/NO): NO